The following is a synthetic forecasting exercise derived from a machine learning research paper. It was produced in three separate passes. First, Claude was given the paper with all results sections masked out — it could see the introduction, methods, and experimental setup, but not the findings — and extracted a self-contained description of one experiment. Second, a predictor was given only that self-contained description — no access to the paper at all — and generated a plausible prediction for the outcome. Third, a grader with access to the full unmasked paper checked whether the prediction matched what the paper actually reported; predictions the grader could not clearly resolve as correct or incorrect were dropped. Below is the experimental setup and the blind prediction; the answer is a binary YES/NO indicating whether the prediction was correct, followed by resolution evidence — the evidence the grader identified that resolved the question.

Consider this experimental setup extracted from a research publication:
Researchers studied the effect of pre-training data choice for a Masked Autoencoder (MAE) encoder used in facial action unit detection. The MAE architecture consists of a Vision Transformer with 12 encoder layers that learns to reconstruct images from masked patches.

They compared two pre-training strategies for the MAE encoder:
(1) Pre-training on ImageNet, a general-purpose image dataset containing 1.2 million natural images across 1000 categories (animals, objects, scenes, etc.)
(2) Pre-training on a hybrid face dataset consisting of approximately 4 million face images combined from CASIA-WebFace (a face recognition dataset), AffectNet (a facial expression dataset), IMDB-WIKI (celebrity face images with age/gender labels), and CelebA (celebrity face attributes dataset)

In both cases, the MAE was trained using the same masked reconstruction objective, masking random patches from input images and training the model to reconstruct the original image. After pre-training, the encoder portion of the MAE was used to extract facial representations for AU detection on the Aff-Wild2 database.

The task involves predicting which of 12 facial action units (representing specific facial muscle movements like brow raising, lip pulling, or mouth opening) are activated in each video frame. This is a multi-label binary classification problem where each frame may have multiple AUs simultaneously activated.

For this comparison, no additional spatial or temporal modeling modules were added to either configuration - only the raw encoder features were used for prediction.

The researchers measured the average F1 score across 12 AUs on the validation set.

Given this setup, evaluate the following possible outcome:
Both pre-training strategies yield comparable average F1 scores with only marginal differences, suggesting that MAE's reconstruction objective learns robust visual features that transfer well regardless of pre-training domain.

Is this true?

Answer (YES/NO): NO